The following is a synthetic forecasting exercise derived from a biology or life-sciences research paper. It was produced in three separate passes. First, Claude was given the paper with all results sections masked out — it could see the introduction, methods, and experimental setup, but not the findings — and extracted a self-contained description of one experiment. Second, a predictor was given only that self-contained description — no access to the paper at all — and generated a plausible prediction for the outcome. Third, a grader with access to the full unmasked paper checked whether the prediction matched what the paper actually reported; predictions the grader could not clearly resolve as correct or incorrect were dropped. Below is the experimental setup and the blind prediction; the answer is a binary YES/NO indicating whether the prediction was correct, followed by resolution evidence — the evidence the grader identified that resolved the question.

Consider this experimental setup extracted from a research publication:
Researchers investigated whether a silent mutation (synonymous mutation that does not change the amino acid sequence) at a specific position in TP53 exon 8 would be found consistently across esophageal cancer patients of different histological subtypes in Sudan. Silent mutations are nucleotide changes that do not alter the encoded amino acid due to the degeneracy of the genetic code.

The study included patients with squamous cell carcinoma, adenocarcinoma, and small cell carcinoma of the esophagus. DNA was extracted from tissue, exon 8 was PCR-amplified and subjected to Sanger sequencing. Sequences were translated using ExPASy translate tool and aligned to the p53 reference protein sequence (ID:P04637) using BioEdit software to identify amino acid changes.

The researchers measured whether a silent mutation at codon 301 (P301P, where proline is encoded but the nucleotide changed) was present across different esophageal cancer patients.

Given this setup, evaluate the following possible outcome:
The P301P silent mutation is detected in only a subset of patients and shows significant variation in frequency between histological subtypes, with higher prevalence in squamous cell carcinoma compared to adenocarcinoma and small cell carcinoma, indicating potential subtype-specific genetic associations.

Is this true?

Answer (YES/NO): NO